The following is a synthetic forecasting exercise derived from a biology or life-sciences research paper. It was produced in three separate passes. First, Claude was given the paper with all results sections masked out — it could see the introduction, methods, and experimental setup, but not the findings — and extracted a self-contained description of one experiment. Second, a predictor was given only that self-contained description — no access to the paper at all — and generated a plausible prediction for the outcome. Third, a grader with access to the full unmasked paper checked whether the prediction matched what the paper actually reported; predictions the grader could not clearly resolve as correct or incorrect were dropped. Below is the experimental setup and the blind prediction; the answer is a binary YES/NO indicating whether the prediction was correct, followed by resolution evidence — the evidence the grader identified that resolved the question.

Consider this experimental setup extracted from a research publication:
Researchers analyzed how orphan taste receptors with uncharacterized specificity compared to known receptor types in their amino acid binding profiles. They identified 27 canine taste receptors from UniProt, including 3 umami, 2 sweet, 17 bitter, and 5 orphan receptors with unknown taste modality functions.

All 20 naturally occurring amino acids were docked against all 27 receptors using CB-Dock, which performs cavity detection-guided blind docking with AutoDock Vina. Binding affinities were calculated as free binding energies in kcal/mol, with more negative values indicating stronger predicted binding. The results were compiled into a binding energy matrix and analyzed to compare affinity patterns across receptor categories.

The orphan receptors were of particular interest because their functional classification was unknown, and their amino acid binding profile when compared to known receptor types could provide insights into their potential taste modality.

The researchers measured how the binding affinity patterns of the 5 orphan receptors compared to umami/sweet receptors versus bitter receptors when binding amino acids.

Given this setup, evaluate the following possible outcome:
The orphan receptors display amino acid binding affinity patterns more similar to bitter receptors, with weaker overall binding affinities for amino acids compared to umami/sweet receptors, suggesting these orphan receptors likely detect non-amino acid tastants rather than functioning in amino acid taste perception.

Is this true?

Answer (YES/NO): YES